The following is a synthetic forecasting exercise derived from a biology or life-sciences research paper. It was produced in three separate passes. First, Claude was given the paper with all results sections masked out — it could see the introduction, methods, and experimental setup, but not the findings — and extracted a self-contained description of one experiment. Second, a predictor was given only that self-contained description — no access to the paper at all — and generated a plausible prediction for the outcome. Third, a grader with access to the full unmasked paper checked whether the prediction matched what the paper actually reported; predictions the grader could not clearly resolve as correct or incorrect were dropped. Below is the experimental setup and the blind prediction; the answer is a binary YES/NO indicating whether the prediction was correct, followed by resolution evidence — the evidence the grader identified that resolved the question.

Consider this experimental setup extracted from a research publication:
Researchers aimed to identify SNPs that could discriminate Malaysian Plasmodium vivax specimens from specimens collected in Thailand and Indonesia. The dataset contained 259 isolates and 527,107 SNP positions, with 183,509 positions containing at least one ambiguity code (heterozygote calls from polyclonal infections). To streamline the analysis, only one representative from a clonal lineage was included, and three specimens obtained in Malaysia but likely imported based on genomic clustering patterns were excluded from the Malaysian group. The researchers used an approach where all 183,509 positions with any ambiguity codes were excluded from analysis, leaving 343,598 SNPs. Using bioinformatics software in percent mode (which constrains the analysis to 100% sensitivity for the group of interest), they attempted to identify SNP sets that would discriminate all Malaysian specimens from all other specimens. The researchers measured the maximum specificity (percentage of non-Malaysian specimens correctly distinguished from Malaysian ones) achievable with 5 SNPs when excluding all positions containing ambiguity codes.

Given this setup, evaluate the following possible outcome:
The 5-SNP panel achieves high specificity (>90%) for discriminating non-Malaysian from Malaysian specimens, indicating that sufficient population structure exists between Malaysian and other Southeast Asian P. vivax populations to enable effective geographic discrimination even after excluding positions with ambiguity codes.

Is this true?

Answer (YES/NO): NO